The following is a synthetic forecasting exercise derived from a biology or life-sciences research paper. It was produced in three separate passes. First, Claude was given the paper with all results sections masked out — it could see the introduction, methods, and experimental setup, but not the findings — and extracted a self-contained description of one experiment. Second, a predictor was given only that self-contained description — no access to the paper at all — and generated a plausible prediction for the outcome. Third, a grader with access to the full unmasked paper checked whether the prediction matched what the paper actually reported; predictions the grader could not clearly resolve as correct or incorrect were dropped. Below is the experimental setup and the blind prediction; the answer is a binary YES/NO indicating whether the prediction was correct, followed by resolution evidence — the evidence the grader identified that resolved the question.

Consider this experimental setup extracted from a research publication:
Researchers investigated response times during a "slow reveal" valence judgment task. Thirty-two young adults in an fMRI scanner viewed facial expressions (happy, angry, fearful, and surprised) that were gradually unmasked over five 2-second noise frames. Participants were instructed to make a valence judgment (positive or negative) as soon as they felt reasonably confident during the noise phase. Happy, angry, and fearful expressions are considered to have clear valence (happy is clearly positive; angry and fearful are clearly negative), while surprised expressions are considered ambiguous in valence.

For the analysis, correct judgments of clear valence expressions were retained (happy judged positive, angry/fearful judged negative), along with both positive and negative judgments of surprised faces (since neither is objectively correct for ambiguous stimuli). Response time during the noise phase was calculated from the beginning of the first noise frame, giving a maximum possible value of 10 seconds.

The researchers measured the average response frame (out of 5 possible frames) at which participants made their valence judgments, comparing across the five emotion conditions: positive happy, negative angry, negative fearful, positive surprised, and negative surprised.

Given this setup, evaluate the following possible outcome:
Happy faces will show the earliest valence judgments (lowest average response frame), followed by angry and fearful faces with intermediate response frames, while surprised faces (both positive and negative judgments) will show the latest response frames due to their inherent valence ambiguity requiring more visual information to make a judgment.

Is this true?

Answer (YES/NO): NO